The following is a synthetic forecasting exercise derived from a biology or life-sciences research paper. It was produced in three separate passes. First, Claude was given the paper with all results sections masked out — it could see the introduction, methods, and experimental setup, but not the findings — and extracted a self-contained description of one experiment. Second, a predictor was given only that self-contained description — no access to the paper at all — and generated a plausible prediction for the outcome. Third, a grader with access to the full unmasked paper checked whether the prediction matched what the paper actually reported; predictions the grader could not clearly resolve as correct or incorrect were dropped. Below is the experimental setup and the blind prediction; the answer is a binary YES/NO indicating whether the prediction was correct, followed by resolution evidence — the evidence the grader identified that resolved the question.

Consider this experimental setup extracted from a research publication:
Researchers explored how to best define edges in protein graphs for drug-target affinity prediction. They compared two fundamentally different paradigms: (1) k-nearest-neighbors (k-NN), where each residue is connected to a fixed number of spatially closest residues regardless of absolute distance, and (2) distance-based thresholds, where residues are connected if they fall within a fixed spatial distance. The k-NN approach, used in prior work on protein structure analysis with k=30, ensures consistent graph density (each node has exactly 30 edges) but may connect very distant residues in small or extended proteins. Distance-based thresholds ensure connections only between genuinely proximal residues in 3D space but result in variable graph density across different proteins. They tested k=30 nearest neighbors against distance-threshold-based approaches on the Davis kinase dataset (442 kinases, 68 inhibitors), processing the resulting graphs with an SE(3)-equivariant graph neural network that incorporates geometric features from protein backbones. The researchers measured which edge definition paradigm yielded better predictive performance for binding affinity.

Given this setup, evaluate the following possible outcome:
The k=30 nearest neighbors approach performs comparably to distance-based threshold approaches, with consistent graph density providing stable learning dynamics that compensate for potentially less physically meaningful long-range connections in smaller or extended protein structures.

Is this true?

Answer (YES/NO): YES